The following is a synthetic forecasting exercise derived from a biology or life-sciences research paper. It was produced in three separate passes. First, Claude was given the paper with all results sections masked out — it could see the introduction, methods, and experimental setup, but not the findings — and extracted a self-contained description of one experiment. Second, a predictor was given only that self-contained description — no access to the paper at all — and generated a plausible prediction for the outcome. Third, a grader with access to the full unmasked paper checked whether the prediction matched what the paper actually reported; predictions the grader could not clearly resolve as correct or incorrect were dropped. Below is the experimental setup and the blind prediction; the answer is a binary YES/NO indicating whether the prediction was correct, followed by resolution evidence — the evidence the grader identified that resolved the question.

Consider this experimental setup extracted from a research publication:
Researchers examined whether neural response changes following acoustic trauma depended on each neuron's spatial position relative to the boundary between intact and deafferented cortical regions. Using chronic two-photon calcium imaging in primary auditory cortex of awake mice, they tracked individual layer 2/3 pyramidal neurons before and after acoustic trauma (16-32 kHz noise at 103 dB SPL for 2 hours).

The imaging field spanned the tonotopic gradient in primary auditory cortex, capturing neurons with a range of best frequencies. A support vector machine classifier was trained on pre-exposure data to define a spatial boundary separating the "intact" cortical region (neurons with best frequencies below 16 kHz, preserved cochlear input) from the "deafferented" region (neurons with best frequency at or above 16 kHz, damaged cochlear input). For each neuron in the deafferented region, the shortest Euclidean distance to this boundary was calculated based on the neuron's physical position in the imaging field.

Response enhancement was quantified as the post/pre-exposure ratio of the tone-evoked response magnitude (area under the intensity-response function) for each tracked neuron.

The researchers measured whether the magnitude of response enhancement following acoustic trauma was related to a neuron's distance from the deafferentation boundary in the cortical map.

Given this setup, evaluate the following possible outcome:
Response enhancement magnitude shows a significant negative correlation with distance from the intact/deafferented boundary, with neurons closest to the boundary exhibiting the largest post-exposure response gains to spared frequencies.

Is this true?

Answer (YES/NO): YES